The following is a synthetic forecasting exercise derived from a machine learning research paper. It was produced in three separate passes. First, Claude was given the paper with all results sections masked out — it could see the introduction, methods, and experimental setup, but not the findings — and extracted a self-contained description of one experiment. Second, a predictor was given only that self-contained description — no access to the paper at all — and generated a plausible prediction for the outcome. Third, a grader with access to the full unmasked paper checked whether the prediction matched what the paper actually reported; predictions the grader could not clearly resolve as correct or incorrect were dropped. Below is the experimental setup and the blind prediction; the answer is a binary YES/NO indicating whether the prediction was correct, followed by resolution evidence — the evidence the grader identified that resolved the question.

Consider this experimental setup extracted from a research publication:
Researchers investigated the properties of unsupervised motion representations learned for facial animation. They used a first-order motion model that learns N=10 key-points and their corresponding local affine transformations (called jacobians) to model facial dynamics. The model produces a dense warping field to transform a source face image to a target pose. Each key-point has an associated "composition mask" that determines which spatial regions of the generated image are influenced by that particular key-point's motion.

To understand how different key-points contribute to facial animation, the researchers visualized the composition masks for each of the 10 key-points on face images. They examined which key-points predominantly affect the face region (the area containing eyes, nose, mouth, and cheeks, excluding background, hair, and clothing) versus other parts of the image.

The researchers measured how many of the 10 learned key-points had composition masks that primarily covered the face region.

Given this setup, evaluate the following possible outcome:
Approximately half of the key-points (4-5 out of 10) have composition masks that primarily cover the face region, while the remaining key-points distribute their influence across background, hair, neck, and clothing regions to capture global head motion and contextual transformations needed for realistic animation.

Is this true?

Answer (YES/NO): NO